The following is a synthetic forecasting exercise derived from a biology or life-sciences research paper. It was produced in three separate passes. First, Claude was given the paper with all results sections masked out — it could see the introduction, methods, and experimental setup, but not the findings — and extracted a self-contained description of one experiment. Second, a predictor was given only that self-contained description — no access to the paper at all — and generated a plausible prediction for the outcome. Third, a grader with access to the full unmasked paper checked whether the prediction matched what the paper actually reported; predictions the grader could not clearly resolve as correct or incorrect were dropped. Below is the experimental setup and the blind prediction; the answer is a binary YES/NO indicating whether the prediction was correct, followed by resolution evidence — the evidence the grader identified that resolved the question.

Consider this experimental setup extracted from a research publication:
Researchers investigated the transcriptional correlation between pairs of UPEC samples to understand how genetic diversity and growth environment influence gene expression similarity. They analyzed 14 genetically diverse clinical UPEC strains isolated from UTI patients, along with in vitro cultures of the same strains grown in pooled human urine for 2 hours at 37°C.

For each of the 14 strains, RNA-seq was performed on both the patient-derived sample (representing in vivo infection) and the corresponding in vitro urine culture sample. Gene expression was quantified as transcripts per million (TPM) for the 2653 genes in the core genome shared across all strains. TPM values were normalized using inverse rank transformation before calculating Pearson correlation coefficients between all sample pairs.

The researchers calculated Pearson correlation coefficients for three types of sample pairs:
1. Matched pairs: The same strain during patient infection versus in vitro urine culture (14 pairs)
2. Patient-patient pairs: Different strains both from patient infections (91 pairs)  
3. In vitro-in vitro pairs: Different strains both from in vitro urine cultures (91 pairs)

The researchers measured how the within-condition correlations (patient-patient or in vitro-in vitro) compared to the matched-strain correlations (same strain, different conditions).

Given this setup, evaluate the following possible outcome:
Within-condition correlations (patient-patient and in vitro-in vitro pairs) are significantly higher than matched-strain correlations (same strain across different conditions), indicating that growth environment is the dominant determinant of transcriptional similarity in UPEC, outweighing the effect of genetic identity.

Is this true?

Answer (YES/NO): YES